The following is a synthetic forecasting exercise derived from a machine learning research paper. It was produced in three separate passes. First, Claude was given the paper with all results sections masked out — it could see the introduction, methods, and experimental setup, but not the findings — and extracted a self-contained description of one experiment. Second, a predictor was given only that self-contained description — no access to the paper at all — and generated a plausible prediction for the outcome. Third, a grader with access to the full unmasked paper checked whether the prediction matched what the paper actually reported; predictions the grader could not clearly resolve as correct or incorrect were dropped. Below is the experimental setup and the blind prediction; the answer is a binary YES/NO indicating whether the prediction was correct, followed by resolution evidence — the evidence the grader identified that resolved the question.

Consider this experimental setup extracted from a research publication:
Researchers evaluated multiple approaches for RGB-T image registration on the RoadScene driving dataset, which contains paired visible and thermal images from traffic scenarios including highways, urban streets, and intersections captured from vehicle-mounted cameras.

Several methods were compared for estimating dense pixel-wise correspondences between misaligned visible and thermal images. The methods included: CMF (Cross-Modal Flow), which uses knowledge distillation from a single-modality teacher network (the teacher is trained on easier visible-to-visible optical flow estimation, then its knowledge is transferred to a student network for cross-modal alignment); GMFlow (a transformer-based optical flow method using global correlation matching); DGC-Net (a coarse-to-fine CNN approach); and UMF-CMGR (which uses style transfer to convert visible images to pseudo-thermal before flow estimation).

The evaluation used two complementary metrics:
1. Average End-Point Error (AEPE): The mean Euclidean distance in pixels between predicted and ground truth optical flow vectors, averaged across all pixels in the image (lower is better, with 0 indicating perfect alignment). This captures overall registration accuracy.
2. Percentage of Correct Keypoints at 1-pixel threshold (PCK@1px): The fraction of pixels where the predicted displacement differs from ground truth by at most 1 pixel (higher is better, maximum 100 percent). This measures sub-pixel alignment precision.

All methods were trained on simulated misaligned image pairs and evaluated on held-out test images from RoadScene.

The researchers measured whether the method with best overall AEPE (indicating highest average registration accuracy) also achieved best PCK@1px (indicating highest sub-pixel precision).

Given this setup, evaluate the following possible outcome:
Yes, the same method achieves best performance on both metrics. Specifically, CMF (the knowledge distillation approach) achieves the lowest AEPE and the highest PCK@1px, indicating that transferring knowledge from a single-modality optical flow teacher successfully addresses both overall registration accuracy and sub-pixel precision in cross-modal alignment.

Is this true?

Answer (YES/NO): NO